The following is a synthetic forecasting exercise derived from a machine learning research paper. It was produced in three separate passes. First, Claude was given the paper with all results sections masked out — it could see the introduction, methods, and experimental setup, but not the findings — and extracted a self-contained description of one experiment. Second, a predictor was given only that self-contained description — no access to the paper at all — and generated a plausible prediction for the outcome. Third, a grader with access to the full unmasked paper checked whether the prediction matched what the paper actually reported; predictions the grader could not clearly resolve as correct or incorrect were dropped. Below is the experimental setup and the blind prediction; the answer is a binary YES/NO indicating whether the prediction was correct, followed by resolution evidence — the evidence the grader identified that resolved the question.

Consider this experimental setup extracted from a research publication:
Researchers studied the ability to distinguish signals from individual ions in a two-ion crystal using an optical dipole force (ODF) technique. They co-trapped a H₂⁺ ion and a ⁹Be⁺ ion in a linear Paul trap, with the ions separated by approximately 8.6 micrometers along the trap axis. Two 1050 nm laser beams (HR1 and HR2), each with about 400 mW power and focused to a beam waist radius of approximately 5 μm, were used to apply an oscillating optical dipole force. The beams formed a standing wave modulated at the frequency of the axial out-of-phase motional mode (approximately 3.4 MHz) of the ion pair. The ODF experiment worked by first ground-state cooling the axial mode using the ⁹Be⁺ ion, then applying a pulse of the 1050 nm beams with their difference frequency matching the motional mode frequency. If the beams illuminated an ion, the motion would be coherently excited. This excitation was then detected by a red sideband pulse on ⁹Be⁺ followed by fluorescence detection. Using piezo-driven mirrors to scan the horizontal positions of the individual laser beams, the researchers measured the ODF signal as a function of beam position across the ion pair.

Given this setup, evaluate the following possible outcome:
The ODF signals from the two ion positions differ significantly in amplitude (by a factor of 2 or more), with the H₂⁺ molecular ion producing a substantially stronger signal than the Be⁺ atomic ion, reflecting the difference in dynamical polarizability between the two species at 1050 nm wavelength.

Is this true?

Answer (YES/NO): NO